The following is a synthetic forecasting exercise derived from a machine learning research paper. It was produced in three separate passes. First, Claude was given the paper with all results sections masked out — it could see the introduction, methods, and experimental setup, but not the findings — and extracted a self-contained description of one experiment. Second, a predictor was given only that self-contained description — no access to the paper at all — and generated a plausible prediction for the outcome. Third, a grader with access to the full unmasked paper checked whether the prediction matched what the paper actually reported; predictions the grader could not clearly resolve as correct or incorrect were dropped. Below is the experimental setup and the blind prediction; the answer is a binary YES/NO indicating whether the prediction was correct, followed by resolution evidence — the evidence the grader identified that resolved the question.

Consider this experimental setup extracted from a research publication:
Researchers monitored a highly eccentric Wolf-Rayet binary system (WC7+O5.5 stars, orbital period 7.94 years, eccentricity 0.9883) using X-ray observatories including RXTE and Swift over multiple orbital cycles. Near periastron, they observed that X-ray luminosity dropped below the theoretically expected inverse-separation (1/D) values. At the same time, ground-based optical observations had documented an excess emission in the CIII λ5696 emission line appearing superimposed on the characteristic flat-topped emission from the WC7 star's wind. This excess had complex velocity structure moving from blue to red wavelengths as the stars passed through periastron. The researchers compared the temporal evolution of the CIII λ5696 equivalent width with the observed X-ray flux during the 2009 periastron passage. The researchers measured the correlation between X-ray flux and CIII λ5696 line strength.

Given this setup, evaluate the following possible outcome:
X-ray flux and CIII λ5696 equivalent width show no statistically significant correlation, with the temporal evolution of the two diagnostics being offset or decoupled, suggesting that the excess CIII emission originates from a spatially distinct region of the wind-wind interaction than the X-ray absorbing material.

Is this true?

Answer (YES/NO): NO